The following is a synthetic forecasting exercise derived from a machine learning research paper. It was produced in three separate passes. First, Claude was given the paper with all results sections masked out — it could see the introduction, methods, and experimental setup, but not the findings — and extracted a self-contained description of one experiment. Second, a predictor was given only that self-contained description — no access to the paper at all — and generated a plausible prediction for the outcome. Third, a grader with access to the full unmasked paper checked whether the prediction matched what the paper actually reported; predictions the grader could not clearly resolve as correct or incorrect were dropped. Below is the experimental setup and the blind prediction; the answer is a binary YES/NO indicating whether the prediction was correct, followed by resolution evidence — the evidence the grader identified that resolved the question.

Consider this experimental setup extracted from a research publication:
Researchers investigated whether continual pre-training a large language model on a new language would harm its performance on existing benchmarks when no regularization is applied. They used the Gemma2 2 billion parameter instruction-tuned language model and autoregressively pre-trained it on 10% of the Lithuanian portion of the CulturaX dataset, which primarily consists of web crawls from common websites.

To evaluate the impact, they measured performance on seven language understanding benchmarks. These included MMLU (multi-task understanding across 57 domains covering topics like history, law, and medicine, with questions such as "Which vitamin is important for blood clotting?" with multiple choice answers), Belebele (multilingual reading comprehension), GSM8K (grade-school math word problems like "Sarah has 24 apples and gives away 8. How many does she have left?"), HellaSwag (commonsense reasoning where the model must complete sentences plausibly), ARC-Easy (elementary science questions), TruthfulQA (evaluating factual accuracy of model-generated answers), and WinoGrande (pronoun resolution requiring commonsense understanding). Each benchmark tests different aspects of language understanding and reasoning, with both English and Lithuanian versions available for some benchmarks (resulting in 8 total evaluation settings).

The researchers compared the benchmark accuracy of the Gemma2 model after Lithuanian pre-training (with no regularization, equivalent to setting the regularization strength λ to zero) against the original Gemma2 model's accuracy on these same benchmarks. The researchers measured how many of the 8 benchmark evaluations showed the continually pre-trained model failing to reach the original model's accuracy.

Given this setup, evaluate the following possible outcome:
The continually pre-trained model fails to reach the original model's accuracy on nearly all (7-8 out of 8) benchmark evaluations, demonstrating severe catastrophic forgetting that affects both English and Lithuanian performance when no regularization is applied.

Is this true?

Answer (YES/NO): YES